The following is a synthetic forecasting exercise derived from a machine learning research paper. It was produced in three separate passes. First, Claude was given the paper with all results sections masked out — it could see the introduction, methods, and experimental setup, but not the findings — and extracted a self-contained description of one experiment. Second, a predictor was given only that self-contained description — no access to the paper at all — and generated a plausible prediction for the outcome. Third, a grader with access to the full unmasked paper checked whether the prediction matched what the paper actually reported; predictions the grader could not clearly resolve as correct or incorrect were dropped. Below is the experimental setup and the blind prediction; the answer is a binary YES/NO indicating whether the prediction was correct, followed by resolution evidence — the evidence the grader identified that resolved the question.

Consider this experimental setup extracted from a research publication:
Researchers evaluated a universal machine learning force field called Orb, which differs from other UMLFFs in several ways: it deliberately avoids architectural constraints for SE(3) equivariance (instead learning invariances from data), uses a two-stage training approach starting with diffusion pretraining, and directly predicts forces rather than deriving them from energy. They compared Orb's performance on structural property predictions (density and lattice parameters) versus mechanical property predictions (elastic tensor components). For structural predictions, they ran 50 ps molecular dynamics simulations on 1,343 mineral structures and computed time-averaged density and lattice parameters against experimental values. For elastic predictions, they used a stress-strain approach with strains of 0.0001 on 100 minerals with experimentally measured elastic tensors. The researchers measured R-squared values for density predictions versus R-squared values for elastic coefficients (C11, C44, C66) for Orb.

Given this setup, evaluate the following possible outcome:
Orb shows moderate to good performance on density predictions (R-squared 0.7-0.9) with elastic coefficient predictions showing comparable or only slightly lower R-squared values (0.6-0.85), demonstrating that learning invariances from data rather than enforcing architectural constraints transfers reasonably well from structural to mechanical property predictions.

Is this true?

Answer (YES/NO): NO